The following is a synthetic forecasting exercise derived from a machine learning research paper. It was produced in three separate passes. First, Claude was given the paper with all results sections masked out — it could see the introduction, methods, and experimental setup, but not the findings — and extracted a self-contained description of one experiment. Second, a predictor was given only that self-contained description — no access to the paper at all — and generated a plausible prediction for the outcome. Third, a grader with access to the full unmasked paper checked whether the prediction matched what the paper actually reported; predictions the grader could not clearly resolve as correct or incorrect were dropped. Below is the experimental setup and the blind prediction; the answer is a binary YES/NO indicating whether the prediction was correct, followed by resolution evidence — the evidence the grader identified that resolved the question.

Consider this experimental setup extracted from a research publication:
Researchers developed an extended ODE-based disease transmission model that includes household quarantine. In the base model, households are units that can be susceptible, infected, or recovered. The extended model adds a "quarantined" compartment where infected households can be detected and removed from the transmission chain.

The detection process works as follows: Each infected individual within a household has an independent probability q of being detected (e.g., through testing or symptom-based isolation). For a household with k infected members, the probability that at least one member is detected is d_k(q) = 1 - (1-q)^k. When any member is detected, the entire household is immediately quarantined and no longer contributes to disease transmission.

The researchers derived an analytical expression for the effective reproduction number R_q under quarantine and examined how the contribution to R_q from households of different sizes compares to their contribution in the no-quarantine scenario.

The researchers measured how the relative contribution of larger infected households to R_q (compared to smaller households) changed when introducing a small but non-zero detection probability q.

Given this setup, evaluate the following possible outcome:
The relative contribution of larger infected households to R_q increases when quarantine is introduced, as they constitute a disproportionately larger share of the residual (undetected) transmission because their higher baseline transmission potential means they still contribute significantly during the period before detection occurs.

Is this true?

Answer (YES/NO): NO